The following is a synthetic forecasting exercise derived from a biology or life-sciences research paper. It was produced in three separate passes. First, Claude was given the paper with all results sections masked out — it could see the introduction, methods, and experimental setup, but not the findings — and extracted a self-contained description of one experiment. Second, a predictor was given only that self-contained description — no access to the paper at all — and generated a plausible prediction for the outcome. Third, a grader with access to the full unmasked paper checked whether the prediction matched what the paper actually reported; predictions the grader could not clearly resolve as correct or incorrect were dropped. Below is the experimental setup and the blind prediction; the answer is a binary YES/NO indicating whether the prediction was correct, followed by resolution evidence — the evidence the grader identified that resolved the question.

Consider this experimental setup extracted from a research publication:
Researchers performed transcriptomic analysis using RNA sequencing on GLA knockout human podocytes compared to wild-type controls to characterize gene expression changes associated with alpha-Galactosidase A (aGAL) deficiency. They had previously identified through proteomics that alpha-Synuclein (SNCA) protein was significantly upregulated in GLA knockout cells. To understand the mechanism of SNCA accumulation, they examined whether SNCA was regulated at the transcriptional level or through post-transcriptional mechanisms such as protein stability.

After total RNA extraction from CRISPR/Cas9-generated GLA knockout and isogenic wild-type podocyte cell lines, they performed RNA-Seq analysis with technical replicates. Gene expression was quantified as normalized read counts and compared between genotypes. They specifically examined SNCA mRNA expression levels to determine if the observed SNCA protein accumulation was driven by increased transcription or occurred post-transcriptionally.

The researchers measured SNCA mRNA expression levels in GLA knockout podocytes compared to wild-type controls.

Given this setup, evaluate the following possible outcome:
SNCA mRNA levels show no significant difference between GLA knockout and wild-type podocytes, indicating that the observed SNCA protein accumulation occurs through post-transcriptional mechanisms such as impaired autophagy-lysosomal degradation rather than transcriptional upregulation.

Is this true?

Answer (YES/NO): YES